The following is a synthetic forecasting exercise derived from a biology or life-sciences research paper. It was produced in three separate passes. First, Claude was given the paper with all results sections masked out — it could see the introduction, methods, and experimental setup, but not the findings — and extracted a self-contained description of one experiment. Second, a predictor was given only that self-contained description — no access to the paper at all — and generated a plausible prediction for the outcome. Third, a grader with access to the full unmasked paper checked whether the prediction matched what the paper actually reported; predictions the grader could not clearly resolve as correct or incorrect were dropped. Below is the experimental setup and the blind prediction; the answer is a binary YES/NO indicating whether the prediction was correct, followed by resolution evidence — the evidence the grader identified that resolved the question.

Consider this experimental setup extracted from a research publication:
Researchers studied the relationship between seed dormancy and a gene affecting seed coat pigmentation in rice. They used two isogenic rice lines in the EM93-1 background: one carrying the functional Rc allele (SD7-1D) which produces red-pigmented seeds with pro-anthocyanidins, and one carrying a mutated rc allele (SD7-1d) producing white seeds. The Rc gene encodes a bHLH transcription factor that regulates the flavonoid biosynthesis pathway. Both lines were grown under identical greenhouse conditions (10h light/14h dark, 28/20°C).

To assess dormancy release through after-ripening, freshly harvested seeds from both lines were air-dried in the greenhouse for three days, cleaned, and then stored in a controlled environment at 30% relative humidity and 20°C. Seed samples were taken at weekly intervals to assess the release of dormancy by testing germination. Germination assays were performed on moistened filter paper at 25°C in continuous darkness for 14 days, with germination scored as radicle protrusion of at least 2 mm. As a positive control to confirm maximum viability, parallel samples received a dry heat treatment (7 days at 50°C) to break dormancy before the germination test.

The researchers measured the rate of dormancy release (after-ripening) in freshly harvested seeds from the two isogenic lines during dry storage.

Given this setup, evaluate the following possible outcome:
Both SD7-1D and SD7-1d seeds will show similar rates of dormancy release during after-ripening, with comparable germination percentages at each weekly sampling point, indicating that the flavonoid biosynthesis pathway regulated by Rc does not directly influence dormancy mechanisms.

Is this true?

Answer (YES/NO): NO